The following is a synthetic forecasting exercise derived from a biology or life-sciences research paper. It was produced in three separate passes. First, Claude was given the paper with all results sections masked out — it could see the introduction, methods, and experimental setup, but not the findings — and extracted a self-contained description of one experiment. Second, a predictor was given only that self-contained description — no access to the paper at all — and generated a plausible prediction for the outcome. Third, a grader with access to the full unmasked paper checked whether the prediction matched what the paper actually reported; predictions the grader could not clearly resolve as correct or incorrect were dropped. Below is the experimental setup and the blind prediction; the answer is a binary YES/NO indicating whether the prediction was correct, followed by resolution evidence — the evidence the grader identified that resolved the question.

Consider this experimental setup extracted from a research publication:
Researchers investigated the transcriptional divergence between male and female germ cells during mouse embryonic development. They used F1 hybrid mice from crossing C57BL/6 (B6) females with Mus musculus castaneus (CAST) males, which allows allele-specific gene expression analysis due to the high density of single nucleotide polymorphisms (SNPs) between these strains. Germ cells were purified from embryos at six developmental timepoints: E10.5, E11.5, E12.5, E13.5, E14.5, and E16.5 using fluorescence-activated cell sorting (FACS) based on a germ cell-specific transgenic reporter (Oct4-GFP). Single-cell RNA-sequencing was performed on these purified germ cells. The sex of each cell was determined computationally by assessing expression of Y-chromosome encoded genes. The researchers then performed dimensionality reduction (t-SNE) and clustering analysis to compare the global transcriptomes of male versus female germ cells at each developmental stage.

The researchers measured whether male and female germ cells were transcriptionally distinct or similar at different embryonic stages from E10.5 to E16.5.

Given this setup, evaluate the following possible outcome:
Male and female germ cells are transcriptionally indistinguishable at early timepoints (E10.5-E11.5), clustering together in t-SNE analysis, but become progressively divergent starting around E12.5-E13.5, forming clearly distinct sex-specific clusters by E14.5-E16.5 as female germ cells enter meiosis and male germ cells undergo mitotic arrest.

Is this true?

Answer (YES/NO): YES